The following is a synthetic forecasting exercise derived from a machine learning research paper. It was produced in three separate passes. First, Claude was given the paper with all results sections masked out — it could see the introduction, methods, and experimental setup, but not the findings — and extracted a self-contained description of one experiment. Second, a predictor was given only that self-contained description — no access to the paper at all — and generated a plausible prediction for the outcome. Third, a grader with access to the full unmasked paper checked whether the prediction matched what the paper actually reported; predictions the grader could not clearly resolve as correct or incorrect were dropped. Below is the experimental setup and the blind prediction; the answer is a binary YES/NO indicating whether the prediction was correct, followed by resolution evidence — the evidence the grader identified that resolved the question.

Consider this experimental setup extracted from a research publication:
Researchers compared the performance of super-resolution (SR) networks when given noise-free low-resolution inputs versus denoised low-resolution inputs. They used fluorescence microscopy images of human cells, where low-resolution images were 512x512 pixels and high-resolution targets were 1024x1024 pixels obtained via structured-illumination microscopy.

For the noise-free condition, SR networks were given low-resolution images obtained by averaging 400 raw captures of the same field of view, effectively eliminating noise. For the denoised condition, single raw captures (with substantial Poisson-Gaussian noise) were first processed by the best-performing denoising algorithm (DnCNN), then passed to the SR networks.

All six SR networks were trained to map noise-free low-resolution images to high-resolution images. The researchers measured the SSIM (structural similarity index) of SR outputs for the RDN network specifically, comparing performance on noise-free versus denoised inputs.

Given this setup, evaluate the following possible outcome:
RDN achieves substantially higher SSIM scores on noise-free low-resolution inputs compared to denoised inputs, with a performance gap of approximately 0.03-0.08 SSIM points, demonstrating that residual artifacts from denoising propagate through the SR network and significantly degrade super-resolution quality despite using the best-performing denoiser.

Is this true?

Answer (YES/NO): NO